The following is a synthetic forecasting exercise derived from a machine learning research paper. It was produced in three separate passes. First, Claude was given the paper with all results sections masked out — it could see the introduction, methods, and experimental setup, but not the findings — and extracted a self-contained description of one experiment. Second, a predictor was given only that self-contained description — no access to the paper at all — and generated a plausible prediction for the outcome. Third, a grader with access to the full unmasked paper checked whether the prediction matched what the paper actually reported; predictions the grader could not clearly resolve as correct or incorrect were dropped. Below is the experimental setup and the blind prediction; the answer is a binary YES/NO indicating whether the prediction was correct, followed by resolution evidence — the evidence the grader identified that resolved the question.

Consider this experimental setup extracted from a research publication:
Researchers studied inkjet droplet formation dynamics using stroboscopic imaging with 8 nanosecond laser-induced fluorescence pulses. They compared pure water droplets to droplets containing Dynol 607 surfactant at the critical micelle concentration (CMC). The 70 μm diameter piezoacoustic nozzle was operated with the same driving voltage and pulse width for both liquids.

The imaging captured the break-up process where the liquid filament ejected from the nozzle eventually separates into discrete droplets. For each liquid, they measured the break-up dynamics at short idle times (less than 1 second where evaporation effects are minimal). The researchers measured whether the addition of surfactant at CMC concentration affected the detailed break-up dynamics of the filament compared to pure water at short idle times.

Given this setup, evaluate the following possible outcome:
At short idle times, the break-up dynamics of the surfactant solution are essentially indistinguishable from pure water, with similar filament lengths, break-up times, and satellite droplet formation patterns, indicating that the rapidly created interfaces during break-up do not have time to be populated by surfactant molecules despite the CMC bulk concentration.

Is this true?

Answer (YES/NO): NO